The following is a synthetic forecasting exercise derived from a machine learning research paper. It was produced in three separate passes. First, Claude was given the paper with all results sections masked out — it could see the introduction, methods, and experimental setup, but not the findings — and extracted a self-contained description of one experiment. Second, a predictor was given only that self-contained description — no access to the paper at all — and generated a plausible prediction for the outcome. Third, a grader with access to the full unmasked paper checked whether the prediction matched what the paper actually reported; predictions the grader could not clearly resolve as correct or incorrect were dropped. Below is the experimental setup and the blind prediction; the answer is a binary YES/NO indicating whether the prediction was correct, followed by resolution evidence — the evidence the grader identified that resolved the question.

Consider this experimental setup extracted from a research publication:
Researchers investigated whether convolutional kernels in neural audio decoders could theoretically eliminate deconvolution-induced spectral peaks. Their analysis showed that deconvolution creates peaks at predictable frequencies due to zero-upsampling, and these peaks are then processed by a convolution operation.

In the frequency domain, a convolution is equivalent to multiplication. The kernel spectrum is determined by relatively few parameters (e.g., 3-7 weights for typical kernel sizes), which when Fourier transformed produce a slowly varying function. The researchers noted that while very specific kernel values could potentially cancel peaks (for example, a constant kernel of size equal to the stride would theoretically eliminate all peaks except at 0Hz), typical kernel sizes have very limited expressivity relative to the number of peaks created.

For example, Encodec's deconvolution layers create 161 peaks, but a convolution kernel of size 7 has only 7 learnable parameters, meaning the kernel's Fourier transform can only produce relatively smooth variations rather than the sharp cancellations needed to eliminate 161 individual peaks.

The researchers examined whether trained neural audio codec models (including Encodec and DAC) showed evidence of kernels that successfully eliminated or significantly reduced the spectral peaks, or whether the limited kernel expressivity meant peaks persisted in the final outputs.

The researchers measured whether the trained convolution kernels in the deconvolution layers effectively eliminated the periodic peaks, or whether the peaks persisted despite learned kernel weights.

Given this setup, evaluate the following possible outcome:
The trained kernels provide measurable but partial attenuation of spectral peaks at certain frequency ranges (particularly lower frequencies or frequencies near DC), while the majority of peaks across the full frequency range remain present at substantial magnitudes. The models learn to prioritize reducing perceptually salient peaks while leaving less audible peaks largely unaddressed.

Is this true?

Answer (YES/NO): NO